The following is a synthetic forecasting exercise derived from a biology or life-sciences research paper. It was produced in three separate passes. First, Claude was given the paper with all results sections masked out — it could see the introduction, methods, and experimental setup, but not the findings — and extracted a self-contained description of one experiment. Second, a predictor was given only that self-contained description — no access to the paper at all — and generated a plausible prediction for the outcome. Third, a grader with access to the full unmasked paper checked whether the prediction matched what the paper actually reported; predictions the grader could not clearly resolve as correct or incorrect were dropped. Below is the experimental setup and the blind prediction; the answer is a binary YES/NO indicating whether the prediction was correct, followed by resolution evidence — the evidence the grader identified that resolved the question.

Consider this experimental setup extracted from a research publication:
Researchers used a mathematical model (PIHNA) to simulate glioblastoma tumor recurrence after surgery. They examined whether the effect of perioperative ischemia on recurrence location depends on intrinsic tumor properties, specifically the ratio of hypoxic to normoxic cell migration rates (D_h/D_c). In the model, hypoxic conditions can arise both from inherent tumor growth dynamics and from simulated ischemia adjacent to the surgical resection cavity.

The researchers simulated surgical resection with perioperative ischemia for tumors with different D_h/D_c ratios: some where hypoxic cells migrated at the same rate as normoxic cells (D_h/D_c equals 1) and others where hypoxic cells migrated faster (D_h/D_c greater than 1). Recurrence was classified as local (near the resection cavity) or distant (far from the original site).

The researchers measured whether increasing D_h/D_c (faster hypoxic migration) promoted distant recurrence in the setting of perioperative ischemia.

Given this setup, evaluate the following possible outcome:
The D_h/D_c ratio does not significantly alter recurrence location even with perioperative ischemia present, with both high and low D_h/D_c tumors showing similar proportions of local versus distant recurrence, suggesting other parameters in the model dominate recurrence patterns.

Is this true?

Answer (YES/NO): NO